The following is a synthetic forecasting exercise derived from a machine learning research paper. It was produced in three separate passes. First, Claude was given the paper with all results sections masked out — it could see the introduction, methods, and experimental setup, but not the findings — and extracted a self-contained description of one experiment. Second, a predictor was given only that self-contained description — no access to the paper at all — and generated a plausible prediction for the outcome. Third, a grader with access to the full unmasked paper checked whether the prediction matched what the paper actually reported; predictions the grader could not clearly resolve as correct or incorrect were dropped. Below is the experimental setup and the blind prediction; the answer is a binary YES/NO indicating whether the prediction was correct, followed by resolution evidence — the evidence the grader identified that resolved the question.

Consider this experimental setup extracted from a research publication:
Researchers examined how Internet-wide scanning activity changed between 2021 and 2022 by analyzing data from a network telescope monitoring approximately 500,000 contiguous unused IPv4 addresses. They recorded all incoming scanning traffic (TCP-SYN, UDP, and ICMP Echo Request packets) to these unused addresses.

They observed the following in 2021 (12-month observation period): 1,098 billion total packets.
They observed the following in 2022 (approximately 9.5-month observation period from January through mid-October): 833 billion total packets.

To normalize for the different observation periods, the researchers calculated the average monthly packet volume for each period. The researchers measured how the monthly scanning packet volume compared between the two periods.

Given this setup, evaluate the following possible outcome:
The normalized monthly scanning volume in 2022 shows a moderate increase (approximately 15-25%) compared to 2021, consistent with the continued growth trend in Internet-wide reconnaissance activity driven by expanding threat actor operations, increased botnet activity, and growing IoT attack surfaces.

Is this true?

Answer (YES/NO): NO